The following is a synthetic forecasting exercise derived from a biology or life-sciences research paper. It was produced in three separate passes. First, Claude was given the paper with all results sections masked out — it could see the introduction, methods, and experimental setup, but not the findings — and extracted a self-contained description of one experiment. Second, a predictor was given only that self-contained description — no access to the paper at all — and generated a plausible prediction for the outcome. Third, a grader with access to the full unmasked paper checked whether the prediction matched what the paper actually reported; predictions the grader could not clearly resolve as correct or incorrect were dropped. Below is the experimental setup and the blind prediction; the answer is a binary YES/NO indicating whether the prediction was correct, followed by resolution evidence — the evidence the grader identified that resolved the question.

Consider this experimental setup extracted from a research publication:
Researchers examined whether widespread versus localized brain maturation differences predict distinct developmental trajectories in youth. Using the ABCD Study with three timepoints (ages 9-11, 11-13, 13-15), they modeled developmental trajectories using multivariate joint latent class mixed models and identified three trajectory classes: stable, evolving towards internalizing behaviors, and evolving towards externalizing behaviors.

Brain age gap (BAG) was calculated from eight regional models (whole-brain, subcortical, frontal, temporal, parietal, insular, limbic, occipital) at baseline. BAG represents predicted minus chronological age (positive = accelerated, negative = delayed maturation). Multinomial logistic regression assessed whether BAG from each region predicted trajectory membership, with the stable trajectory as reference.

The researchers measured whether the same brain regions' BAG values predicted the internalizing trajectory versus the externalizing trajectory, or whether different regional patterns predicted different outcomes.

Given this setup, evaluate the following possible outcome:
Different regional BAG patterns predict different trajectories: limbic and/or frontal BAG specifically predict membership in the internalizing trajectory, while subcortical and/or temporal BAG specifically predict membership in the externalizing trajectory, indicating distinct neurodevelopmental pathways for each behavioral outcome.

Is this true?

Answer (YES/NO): NO